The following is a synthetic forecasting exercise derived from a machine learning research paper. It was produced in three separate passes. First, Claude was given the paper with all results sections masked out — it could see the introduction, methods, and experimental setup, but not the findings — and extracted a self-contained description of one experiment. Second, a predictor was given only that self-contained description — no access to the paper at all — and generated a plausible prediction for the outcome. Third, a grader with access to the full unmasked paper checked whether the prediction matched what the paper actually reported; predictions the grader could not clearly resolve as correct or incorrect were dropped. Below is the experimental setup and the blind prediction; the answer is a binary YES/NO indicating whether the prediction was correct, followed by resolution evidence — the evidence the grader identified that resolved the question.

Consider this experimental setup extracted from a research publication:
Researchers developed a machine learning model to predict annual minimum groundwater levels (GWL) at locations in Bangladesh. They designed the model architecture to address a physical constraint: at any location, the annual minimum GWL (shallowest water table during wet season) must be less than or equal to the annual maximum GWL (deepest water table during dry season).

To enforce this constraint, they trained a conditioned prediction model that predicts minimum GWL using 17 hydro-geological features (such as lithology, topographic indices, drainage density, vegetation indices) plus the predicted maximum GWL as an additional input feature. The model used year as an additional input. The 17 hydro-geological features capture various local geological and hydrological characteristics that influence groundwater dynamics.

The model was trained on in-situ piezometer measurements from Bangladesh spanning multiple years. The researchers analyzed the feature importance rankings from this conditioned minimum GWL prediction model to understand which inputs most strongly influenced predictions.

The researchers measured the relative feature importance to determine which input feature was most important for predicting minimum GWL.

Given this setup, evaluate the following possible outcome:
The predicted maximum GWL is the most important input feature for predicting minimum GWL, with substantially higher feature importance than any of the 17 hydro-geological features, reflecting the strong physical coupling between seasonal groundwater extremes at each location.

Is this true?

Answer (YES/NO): YES